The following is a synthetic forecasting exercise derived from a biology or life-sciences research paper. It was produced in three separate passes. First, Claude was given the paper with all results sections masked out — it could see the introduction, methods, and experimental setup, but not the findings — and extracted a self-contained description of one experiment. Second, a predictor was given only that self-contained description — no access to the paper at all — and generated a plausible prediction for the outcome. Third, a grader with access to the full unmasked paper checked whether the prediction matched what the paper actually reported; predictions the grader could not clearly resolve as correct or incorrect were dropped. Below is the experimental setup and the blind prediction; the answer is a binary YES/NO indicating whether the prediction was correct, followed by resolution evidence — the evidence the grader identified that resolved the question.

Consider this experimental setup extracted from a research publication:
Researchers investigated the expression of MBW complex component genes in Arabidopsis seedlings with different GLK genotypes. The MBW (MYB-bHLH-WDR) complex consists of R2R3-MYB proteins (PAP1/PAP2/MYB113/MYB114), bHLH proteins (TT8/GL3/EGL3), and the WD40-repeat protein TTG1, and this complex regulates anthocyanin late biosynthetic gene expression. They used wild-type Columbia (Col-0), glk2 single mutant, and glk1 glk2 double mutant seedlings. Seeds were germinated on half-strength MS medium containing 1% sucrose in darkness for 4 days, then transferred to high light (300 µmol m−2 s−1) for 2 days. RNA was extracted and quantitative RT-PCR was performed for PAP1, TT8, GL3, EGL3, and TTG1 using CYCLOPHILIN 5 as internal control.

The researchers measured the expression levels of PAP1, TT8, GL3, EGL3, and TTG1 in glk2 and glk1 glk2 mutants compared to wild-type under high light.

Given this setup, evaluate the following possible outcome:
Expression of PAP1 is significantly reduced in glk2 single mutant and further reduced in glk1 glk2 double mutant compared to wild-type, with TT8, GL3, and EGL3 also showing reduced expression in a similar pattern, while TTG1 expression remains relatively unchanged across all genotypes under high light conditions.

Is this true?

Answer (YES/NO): NO